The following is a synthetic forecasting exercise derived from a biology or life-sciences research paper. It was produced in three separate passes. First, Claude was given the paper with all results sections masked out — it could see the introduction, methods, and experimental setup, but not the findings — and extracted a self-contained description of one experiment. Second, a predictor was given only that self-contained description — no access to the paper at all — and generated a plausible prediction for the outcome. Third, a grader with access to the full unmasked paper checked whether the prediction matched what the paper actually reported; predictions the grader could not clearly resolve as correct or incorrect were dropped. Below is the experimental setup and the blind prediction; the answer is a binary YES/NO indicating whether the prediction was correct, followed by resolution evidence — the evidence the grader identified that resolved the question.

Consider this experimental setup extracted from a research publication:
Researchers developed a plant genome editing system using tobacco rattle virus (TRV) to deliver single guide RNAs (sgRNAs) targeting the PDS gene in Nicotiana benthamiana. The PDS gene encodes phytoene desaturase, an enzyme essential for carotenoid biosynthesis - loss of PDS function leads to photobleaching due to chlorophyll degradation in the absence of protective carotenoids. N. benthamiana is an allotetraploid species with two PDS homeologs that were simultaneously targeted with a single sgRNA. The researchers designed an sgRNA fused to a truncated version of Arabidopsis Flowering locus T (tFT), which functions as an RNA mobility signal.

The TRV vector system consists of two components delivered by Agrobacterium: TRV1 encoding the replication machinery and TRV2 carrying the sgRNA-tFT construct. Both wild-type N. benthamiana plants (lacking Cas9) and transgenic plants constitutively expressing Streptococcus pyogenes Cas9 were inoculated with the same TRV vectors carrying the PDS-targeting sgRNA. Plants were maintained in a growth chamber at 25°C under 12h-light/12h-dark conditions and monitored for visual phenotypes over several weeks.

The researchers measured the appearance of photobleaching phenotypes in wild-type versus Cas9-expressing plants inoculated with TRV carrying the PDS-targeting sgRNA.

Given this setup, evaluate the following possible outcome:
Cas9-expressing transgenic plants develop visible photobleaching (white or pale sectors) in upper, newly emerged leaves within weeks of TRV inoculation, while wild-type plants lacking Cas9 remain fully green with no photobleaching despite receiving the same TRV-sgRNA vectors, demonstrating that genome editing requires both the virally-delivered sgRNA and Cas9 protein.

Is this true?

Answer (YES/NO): YES